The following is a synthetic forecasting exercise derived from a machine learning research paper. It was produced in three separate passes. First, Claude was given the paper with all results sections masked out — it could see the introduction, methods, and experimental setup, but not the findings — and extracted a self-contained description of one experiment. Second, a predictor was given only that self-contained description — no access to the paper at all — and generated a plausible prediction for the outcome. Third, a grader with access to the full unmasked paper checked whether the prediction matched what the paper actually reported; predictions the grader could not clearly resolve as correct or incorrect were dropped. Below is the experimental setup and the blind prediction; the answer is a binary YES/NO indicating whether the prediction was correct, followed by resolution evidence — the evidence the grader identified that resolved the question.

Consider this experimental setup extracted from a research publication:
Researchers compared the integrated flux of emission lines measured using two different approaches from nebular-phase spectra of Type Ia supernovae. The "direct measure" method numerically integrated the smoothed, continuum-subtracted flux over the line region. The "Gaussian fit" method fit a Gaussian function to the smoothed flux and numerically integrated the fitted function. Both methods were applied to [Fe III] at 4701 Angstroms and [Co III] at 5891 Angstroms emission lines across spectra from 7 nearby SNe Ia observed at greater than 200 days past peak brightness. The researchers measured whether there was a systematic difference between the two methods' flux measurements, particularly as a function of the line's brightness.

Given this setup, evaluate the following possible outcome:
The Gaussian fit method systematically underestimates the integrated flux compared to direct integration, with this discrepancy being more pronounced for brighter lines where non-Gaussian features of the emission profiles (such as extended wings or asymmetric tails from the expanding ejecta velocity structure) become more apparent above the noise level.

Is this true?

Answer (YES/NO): NO